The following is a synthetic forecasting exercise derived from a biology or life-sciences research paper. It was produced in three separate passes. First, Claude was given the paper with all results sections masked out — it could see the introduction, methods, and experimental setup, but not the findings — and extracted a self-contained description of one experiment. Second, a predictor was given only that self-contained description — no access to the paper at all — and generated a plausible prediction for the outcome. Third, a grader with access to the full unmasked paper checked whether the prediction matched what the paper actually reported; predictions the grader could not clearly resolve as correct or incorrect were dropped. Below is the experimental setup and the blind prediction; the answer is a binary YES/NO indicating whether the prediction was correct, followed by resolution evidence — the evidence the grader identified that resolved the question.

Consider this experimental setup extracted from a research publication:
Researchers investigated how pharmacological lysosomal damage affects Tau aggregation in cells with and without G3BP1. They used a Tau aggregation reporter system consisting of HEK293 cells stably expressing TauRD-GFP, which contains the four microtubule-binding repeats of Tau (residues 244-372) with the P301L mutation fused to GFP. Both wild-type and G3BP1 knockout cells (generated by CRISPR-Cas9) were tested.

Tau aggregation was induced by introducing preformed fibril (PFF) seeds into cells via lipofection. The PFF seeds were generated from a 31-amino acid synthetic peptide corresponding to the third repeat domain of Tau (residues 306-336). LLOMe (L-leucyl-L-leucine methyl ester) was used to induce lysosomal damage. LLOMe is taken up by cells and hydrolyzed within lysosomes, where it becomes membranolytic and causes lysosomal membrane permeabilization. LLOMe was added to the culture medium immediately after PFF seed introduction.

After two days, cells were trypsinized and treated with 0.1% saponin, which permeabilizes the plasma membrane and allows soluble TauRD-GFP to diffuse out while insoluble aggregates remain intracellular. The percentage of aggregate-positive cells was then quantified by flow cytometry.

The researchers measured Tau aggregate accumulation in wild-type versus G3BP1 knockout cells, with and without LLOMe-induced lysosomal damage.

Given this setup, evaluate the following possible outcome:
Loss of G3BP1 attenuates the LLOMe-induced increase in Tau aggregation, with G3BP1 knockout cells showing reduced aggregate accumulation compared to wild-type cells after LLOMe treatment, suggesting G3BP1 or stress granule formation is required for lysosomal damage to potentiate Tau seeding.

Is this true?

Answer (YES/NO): NO